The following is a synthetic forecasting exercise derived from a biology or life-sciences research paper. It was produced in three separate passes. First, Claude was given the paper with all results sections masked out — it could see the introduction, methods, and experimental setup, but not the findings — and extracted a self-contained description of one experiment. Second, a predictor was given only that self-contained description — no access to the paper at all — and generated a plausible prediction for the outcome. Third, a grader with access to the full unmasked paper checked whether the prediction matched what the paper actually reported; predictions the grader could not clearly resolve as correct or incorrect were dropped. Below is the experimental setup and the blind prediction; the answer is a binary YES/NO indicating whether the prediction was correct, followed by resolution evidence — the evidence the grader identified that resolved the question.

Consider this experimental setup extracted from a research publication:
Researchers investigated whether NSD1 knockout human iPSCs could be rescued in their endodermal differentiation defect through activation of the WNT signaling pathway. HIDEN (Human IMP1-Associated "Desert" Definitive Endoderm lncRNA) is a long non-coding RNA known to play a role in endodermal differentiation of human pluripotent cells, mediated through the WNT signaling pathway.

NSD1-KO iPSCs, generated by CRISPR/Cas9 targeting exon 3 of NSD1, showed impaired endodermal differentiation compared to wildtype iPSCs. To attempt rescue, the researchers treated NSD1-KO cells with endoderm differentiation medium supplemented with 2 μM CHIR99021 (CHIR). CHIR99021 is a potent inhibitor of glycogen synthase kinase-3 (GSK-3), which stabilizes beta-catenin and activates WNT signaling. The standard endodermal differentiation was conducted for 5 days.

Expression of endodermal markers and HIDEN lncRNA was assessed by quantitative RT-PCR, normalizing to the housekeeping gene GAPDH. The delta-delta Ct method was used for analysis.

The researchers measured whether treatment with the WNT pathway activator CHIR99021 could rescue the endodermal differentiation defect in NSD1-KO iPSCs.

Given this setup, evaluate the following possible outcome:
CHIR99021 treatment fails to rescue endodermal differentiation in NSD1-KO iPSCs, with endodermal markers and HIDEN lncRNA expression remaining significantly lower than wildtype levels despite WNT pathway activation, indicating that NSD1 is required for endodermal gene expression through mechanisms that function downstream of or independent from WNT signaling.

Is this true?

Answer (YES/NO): NO